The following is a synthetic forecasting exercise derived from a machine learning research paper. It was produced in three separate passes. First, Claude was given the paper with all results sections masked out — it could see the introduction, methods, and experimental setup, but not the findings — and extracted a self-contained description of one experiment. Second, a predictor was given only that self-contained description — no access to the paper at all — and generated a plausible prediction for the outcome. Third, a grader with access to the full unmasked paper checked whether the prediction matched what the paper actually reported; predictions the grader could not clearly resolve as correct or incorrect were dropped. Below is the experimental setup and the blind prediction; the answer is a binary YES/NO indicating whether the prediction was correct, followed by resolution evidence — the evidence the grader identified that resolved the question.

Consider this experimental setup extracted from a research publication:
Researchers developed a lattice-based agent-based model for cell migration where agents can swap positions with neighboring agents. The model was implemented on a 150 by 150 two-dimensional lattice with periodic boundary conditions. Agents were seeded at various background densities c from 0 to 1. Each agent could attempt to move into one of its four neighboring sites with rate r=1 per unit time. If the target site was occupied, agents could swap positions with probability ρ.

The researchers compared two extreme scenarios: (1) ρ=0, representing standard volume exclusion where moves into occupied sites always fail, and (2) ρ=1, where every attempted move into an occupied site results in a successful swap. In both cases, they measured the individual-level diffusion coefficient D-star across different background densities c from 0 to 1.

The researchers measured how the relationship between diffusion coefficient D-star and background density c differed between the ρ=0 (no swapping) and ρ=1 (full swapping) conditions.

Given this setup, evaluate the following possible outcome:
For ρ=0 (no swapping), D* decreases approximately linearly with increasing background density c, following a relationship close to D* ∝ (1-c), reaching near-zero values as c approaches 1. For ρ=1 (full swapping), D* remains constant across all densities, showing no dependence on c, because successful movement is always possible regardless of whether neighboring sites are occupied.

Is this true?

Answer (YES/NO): NO